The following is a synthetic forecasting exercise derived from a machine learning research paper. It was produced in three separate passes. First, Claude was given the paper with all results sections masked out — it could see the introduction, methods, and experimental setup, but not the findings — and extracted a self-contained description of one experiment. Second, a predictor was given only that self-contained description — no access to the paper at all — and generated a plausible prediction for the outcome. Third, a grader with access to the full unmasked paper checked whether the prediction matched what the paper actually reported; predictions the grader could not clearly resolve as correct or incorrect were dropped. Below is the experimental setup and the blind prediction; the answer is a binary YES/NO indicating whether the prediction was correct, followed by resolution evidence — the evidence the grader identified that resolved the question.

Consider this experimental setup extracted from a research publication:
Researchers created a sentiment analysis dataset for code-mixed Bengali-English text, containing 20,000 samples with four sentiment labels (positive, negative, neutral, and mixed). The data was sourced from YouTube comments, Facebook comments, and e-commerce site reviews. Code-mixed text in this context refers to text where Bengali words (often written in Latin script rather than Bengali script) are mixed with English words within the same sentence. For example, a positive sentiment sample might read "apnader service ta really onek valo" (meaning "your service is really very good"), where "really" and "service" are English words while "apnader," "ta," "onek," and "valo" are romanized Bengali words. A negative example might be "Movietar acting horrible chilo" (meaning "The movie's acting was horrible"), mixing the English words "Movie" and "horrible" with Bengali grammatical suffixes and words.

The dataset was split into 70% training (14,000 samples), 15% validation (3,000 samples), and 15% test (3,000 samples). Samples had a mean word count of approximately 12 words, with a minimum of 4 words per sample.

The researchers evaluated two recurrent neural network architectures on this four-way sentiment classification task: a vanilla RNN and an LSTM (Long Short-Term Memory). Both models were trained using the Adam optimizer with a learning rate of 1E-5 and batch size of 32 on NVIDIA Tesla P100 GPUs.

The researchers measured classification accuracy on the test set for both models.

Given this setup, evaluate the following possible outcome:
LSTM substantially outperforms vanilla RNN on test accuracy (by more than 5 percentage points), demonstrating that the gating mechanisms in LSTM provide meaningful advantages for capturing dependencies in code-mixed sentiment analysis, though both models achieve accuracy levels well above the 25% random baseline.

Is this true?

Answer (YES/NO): YES